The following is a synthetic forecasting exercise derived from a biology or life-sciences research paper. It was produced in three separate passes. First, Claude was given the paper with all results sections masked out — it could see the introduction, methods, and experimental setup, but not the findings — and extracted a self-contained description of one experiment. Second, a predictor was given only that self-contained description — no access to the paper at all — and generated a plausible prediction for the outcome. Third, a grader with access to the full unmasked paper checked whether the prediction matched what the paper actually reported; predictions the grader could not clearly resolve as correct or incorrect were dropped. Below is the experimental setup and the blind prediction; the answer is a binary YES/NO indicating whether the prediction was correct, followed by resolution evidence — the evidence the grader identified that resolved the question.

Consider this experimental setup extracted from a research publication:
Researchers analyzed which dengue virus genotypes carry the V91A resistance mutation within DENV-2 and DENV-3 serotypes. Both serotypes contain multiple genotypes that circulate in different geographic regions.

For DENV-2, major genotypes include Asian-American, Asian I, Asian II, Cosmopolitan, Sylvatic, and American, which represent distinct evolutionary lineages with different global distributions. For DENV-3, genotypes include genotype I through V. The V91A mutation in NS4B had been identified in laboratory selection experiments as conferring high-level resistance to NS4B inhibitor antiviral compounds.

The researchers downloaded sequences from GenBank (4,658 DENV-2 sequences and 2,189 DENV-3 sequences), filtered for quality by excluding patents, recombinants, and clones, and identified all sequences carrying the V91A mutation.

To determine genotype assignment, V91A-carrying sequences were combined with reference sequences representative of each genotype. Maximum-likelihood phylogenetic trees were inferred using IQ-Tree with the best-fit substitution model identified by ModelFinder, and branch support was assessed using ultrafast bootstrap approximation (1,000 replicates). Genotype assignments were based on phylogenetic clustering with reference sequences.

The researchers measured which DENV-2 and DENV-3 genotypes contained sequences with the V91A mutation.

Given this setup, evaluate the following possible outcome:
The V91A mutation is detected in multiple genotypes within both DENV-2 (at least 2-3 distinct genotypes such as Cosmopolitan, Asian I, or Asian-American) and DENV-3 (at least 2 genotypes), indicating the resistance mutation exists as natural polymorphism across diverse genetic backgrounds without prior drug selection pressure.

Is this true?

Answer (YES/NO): YES